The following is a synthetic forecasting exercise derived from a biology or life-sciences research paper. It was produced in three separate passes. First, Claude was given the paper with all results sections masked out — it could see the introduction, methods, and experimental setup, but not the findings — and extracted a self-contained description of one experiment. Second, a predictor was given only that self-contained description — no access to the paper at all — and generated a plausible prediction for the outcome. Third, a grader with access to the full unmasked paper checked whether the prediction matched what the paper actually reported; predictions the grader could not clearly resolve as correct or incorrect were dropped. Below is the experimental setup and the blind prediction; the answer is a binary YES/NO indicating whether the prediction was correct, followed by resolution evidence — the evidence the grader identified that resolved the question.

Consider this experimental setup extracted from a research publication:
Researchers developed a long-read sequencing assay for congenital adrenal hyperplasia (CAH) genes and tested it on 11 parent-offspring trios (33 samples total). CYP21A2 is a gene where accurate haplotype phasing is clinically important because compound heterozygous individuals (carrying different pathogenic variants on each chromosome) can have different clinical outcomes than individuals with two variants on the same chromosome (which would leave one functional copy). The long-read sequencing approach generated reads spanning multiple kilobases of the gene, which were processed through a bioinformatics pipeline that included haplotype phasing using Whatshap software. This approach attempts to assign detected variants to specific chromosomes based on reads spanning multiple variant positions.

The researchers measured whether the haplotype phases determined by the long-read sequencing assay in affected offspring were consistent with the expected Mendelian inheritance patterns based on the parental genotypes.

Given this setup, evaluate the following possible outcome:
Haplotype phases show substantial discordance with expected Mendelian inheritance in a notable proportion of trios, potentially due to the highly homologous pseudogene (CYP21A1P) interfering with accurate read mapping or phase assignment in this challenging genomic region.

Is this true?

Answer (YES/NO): NO